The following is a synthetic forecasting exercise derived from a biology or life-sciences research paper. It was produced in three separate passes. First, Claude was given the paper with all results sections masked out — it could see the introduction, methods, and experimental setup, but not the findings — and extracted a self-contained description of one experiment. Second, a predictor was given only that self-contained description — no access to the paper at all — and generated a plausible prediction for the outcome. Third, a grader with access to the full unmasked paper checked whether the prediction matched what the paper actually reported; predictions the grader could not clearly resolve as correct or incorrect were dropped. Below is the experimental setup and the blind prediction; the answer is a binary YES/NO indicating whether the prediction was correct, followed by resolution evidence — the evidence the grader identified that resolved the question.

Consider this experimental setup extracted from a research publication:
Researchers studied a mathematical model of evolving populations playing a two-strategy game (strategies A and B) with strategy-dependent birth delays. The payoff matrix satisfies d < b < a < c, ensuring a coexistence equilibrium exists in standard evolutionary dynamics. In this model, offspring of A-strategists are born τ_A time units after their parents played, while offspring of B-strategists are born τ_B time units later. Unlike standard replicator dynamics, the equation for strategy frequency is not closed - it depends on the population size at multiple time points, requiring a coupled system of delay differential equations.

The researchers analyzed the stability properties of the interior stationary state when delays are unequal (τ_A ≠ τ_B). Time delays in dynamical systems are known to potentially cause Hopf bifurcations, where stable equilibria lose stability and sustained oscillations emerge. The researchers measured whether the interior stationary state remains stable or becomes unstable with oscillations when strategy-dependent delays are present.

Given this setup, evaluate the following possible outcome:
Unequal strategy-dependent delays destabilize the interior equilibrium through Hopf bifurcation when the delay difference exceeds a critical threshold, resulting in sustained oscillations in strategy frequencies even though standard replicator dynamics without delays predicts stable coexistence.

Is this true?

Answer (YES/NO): NO